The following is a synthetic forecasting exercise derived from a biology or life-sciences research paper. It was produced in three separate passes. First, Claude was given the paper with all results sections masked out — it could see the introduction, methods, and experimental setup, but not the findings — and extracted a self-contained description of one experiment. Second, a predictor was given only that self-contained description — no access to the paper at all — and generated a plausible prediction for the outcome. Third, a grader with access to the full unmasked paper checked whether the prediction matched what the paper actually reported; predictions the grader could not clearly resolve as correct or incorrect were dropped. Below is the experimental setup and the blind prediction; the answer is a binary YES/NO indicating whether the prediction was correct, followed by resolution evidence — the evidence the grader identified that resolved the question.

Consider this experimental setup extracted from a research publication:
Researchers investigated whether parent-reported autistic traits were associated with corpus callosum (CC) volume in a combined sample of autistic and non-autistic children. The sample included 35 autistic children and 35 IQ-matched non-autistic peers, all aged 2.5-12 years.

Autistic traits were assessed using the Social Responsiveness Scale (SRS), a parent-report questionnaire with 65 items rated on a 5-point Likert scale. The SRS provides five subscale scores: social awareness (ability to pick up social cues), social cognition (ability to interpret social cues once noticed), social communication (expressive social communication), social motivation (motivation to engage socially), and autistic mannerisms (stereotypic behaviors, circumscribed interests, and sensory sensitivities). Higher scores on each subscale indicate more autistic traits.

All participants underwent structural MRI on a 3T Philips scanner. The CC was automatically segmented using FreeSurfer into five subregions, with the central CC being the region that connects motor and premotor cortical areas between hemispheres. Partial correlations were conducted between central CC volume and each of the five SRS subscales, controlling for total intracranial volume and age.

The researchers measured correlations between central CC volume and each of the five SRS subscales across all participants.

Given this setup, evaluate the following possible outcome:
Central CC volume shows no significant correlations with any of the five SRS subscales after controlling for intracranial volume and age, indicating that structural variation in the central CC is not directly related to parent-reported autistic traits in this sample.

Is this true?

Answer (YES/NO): NO